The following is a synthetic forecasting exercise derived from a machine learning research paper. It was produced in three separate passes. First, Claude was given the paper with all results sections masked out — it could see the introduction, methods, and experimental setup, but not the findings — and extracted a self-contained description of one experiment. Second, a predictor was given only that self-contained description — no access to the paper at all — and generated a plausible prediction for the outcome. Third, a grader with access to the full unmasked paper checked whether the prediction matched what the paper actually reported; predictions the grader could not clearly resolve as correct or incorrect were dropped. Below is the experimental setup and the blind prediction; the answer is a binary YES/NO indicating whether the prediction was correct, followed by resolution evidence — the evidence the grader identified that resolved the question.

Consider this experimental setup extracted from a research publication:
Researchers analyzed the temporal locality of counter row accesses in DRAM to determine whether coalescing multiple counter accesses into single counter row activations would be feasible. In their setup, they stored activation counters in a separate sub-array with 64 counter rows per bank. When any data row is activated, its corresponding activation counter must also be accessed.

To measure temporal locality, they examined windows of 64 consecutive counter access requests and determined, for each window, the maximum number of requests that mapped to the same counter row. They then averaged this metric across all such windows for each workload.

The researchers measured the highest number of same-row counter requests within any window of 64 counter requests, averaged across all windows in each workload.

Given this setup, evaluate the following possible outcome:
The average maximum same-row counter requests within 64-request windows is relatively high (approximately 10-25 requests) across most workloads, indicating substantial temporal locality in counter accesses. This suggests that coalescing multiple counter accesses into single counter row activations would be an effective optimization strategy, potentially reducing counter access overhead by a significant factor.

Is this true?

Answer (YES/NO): NO